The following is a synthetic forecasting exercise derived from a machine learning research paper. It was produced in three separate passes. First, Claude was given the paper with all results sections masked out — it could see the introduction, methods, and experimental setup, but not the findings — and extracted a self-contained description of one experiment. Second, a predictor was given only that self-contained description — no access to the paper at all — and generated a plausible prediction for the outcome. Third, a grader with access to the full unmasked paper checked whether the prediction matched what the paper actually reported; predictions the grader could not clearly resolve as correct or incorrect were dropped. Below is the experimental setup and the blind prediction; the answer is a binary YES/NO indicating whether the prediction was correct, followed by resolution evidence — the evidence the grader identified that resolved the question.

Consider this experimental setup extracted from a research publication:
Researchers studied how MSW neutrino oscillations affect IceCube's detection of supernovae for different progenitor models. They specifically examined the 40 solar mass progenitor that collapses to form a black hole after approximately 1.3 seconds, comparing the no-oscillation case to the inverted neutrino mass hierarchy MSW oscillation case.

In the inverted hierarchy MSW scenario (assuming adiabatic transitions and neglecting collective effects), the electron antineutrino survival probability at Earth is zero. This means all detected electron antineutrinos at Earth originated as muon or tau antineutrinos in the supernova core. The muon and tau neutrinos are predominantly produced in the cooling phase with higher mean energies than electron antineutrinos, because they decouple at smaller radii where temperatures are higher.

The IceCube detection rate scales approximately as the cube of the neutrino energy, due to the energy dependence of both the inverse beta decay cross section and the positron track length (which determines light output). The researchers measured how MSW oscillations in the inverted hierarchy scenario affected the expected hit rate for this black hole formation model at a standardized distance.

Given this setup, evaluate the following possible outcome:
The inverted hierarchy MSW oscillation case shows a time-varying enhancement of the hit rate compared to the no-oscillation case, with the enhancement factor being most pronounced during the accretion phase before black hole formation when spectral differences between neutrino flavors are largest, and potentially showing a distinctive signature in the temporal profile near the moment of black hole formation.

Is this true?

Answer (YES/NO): NO